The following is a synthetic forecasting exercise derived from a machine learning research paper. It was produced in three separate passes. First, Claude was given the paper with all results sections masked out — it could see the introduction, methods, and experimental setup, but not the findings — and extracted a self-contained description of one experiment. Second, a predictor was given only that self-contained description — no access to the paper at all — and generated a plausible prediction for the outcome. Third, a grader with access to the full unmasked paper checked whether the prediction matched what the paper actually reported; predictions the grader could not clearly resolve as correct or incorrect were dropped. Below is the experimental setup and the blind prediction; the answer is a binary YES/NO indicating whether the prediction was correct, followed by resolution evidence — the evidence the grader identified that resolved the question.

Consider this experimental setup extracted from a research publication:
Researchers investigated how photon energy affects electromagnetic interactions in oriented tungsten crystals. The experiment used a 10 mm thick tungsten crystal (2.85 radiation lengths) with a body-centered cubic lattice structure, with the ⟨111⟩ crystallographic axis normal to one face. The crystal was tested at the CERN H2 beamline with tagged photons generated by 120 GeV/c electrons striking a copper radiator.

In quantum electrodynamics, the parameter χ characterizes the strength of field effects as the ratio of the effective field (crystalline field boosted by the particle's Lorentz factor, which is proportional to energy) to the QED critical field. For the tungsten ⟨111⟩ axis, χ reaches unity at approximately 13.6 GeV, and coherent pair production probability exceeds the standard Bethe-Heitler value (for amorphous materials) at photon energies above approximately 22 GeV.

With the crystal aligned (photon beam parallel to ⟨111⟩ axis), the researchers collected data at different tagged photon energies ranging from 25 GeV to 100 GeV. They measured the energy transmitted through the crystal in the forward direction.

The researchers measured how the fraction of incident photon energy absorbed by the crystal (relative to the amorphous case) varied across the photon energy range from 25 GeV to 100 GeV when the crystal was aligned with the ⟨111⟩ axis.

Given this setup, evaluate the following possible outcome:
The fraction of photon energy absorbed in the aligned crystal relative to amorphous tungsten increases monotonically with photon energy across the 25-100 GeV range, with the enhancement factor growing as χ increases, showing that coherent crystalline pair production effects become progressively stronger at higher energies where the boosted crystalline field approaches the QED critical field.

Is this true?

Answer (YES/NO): YES